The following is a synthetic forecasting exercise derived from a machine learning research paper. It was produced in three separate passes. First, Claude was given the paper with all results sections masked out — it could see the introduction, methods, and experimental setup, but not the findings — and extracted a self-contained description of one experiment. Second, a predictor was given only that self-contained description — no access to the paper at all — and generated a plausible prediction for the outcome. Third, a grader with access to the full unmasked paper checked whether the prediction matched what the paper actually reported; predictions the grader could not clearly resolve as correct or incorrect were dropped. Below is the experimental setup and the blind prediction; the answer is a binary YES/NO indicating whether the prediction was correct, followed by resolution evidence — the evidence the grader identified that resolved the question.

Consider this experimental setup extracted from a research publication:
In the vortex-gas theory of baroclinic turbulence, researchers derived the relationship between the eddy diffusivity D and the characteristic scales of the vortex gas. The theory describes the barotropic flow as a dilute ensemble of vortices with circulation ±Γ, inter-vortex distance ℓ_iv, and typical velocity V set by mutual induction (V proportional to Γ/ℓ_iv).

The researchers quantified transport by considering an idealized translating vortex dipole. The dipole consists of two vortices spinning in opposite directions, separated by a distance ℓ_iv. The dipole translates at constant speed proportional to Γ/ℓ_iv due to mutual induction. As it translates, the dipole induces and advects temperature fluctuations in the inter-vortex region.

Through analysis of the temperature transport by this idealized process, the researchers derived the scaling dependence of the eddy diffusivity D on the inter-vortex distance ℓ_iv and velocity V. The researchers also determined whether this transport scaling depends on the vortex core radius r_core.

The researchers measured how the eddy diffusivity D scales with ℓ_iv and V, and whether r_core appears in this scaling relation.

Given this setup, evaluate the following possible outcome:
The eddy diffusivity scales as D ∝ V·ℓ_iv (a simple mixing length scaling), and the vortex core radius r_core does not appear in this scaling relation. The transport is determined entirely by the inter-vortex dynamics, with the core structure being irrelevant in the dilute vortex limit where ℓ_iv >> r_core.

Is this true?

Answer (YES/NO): YES